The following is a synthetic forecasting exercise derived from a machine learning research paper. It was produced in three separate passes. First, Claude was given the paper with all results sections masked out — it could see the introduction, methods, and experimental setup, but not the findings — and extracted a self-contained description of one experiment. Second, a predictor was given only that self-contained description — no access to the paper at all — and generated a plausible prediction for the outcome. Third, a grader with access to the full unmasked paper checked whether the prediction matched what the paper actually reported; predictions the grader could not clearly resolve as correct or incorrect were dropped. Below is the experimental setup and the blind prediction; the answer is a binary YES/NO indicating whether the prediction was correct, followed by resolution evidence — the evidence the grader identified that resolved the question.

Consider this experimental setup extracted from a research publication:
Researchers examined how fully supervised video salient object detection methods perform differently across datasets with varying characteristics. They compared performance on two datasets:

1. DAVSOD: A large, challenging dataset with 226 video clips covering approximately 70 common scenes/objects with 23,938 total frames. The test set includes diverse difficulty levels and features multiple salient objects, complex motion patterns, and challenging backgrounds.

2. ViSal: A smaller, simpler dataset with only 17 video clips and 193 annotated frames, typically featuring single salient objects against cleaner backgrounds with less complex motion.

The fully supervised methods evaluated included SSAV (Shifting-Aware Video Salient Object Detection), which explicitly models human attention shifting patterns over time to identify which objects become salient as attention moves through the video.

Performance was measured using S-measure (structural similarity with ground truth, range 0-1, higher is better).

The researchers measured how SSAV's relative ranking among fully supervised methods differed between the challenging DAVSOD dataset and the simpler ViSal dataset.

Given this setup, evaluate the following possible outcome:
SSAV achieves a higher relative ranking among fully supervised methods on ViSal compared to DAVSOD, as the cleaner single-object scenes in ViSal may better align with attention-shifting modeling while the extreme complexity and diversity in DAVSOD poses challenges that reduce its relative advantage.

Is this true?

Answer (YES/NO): NO